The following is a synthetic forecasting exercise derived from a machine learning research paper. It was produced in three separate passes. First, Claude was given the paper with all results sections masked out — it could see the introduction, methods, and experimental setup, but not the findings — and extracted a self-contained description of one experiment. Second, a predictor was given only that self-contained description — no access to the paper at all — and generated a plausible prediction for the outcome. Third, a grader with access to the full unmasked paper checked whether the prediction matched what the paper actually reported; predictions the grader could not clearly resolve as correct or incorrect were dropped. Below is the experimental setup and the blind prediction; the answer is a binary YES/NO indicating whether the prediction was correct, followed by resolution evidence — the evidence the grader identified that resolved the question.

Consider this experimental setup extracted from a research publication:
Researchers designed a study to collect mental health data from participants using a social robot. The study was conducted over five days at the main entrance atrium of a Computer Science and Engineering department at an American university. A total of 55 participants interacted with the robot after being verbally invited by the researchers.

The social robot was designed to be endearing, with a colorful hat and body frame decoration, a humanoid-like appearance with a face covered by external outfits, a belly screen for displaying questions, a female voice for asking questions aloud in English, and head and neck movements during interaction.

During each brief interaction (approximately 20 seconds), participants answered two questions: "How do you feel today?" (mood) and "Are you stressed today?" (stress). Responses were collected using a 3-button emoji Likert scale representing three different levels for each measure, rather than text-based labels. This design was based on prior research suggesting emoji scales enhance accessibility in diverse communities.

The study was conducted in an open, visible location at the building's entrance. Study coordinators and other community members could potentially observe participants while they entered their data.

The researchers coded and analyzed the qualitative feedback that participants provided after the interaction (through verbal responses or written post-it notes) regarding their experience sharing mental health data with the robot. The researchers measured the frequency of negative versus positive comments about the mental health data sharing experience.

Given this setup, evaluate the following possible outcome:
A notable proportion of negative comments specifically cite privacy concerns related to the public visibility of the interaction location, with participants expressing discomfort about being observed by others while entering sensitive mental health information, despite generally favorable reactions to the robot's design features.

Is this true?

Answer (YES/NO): NO